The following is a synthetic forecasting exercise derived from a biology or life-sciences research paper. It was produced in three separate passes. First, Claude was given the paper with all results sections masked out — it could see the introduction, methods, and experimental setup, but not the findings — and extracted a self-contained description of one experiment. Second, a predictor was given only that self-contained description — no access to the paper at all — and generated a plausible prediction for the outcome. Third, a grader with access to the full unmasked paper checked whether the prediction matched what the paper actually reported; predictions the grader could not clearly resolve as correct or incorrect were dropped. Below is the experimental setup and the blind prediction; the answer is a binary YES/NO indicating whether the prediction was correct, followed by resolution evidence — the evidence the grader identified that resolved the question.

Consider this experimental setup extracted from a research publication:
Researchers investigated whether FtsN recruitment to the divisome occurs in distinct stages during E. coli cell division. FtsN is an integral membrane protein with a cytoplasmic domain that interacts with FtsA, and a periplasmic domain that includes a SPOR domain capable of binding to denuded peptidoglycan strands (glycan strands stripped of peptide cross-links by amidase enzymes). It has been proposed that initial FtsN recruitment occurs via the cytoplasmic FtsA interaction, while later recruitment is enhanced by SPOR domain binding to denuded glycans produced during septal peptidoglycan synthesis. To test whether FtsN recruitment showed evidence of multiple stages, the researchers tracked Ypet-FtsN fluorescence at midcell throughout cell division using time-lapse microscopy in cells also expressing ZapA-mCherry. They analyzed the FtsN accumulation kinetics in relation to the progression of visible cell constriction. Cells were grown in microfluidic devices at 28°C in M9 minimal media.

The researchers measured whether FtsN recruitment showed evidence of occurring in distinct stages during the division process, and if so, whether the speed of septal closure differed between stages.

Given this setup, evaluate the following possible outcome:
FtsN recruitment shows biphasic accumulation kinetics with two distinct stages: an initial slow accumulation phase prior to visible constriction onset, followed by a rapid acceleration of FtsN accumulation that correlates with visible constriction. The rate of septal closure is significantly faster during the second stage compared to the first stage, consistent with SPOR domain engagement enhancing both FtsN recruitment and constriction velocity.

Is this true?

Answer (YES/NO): NO